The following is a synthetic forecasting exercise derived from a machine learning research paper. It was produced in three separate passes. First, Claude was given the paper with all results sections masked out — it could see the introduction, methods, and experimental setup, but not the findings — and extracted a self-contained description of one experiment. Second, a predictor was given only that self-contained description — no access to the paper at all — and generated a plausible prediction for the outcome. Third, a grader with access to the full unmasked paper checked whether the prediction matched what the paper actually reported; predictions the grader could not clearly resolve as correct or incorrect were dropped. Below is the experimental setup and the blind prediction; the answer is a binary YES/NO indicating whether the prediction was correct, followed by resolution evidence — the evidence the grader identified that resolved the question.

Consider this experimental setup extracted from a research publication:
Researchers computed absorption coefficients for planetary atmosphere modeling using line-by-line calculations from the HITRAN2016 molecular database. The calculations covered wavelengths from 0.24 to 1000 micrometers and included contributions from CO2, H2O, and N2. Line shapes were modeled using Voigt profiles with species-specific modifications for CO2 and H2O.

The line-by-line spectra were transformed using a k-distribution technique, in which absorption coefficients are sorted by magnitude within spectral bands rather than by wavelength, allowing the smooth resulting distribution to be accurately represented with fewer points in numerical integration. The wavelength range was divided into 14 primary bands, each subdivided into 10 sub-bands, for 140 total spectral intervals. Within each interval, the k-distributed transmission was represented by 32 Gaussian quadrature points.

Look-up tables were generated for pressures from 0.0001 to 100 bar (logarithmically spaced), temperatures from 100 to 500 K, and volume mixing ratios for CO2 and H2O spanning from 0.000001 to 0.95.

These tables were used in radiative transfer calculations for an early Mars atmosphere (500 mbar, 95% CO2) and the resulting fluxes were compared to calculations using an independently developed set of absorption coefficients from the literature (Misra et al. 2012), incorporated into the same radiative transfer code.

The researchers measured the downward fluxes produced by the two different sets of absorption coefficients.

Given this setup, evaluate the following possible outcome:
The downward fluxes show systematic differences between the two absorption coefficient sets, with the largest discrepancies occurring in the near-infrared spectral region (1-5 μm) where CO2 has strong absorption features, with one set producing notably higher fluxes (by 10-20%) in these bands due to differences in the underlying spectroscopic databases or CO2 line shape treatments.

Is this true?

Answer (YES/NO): NO